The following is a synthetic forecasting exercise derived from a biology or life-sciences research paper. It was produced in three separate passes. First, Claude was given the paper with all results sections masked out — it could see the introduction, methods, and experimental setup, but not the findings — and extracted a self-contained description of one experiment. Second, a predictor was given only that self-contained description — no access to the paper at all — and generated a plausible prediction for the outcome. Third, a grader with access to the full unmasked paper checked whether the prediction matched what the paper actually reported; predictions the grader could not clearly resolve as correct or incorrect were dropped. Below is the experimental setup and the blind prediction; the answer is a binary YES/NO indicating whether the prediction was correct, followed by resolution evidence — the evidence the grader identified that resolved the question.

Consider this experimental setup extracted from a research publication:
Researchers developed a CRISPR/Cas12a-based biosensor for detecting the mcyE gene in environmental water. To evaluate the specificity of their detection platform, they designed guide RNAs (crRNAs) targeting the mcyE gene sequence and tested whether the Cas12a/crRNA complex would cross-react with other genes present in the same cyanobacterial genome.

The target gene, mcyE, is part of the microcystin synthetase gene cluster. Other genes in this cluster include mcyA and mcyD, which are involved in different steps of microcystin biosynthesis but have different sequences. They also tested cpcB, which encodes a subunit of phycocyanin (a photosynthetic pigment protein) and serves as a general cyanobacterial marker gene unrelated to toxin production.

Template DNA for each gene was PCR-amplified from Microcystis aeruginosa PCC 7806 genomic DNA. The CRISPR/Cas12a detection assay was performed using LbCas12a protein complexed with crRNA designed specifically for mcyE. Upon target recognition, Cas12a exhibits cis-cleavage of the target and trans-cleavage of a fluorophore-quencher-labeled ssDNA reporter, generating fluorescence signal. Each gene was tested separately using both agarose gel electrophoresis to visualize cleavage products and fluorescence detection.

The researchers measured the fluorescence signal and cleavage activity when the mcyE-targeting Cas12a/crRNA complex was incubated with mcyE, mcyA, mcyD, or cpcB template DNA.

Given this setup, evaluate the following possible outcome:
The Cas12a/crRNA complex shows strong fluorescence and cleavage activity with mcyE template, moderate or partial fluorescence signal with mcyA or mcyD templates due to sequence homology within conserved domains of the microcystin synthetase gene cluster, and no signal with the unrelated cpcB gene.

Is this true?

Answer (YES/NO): NO